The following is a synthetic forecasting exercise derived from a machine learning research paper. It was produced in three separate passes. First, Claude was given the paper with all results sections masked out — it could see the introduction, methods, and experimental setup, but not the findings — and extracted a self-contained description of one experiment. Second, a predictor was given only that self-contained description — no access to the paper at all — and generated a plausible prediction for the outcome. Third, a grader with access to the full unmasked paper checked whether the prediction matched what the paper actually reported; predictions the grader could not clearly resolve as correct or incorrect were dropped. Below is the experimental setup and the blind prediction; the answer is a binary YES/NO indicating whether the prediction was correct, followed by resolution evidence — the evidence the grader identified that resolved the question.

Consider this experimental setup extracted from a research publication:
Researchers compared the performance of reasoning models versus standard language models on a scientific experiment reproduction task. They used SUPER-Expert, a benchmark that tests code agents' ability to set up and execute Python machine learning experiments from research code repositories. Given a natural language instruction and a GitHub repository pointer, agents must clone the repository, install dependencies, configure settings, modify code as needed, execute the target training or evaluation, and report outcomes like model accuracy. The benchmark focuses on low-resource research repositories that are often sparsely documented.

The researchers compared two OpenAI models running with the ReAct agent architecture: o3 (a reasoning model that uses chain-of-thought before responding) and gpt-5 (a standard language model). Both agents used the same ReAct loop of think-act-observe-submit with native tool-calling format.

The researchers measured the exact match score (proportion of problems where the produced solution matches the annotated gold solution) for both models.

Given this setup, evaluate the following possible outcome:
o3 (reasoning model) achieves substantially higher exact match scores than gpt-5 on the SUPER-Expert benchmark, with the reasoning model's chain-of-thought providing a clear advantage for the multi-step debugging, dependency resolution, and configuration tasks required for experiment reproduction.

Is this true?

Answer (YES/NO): NO